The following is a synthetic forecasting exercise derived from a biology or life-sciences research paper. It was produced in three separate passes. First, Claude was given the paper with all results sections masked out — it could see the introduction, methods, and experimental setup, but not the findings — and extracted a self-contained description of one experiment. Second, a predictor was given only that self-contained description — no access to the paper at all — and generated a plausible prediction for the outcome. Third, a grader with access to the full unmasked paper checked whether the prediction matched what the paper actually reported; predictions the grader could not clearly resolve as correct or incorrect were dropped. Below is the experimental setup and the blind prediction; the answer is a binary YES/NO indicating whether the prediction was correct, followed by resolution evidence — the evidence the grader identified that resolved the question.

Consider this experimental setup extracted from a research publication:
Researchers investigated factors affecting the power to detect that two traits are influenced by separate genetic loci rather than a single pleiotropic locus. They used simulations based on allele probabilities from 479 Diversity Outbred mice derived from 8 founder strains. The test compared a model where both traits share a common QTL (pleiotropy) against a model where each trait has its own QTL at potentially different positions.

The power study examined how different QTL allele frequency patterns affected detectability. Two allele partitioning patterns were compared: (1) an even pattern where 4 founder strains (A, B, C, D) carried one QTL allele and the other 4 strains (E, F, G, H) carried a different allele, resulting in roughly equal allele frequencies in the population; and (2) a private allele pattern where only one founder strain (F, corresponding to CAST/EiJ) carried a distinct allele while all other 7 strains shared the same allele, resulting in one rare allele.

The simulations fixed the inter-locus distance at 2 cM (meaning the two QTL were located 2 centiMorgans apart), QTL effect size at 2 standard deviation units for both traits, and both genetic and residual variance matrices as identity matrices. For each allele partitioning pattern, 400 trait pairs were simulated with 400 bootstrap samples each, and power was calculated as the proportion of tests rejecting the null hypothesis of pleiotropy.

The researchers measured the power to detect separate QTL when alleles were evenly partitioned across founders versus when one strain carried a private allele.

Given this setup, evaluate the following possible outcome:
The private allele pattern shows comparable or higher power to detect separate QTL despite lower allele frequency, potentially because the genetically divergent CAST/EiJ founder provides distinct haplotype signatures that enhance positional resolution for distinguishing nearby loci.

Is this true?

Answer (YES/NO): NO